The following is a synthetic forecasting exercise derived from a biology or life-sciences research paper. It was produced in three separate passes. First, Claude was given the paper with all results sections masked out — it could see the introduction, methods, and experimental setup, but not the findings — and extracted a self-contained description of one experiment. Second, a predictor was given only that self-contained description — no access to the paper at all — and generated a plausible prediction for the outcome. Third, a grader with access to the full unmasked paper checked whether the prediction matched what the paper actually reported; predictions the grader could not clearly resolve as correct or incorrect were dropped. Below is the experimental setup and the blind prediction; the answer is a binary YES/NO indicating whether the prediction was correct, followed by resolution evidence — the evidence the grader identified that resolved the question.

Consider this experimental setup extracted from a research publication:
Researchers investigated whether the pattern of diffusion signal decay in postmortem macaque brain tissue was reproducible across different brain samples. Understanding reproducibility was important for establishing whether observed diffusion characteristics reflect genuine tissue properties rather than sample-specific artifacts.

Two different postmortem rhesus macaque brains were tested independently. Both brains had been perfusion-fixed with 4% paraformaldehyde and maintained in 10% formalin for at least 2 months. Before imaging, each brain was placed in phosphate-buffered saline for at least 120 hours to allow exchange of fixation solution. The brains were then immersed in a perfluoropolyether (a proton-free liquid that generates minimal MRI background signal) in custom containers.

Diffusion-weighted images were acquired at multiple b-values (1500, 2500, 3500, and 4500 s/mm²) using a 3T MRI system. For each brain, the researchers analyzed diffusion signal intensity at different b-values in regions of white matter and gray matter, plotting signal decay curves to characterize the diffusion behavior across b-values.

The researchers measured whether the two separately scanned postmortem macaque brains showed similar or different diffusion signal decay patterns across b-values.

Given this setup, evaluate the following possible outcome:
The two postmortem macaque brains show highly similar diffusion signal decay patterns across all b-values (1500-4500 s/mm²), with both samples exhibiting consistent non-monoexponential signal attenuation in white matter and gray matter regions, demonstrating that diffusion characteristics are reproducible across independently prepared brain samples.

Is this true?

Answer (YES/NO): YES